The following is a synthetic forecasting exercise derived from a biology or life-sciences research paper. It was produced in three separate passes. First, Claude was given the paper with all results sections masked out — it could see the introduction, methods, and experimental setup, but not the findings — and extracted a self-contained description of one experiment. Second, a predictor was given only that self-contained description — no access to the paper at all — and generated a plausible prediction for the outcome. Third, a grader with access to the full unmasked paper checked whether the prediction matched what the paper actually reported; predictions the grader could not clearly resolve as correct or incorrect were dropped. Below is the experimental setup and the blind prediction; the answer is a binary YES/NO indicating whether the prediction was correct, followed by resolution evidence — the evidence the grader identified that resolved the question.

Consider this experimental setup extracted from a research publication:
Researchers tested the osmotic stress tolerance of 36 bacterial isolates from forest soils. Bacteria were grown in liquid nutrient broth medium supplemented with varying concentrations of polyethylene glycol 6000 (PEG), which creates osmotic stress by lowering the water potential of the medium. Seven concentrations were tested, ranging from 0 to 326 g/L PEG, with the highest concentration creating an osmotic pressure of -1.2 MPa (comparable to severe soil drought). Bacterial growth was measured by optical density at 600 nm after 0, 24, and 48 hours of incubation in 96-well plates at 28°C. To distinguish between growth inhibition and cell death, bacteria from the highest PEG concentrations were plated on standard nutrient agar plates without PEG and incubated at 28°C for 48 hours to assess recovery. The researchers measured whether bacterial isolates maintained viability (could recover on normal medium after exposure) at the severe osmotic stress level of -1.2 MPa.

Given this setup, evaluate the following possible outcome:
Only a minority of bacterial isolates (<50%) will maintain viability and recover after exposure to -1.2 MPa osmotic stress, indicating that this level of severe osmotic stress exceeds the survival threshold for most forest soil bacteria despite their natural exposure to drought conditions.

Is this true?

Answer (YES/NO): NO